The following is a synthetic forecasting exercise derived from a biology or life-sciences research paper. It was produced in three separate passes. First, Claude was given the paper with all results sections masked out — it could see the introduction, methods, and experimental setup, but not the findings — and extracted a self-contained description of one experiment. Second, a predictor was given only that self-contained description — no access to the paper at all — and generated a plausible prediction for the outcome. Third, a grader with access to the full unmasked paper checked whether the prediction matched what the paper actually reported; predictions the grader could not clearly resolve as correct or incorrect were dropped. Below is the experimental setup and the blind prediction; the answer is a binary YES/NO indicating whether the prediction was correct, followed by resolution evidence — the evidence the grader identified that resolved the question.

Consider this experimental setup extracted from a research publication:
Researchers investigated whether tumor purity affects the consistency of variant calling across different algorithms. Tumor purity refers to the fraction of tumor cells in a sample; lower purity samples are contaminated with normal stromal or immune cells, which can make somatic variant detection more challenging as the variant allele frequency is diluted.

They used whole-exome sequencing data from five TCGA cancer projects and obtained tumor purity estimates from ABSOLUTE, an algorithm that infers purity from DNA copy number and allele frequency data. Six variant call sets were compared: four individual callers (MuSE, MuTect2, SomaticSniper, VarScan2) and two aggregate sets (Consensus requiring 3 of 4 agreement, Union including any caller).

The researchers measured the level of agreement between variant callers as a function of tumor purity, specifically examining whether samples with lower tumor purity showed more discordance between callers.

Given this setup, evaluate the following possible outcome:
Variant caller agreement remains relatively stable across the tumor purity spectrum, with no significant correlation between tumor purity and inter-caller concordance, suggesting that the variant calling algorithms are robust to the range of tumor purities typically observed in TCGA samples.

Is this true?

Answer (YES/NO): NO